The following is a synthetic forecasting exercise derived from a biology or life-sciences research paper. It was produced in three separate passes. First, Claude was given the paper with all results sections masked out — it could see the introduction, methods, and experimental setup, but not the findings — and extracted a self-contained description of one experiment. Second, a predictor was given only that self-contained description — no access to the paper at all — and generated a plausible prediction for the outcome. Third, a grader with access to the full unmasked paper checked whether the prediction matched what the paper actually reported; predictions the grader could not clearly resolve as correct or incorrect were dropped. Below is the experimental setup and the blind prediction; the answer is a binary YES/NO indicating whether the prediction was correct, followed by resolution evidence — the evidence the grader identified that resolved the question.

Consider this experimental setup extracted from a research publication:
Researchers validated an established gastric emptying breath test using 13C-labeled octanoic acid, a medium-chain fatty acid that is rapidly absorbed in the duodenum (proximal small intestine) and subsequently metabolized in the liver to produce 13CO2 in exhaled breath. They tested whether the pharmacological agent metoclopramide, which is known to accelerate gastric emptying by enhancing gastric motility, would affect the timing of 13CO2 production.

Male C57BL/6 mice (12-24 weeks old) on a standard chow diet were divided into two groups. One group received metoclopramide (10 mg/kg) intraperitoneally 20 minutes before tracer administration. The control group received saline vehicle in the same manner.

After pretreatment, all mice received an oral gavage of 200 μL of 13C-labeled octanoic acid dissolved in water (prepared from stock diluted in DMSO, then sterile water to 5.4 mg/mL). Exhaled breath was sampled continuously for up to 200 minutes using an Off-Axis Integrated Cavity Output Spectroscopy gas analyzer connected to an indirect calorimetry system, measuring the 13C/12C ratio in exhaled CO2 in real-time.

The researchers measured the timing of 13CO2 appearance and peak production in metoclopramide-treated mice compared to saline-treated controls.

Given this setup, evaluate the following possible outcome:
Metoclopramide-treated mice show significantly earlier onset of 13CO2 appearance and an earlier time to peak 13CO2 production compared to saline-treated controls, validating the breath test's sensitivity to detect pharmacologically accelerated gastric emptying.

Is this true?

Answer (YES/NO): YES